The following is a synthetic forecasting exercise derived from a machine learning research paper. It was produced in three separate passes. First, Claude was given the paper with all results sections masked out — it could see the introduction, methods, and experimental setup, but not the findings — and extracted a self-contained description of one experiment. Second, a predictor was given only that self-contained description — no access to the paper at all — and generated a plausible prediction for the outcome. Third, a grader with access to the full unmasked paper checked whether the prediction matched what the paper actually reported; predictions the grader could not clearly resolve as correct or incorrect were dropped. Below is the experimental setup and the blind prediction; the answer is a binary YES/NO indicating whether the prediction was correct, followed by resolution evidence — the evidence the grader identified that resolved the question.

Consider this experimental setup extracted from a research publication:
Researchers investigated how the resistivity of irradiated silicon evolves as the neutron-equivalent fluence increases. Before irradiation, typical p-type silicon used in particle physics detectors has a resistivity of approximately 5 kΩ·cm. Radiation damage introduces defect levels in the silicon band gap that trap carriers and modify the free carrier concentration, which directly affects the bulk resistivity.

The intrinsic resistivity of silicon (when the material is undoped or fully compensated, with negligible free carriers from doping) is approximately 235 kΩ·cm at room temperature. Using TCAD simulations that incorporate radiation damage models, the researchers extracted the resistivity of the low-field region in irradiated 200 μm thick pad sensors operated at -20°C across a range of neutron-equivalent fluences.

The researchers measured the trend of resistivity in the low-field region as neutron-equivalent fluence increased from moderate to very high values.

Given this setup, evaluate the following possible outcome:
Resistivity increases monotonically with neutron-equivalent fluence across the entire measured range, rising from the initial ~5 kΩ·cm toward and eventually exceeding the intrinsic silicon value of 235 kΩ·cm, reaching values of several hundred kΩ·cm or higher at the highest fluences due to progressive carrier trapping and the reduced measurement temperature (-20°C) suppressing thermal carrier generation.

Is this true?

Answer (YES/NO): NO